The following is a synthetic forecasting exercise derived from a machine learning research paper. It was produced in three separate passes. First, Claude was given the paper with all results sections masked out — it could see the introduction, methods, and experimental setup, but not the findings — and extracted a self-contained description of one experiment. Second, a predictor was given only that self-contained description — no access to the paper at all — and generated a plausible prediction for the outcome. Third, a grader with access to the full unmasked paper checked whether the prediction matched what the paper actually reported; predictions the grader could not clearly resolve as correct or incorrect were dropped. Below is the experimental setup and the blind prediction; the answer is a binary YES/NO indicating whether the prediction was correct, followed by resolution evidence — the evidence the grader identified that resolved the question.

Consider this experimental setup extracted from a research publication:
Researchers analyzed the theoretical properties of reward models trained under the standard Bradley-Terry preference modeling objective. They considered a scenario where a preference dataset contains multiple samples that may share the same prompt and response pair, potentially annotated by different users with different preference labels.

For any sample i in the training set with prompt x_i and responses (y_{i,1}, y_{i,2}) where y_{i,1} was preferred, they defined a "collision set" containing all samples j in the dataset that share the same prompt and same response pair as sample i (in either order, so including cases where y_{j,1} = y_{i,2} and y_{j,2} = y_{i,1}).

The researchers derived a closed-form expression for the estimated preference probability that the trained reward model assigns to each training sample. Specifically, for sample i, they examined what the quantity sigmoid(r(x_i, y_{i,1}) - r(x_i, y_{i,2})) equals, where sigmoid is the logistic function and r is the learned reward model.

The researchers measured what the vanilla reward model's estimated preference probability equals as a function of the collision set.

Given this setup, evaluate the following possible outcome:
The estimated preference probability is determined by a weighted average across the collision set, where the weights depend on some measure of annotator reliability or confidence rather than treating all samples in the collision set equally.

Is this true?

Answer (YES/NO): NO